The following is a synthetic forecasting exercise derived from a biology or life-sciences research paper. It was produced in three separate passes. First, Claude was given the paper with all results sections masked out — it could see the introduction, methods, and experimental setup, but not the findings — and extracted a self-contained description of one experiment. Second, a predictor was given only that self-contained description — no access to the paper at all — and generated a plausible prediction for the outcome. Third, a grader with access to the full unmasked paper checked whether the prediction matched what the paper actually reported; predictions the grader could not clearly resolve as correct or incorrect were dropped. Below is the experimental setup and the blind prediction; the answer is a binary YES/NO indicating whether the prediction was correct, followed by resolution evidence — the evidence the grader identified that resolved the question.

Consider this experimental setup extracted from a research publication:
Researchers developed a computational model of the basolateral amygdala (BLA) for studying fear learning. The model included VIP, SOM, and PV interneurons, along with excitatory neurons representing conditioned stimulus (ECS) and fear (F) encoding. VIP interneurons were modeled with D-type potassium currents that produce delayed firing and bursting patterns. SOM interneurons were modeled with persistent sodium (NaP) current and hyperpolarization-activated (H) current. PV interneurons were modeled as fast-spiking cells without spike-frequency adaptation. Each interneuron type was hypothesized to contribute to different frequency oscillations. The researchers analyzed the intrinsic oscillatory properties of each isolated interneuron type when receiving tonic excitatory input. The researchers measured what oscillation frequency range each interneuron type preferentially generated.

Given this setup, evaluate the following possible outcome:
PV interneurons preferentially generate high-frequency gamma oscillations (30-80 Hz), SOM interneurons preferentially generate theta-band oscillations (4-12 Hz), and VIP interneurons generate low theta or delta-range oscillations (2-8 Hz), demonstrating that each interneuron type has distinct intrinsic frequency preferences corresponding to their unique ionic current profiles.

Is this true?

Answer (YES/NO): NO